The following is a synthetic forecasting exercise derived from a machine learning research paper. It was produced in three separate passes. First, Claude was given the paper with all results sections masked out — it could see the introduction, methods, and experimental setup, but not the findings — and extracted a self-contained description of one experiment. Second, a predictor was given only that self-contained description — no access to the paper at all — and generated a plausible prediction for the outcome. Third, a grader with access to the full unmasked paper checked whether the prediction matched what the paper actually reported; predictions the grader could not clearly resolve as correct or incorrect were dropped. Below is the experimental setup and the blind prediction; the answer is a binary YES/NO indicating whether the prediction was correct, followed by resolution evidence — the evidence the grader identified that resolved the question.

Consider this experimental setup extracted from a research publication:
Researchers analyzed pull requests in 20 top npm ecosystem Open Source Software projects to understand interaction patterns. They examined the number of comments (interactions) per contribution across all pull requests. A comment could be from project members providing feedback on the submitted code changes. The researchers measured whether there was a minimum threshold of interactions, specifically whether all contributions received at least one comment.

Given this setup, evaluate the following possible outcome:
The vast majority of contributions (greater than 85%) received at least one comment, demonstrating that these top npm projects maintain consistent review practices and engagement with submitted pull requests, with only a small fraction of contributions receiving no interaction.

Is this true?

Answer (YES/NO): NO